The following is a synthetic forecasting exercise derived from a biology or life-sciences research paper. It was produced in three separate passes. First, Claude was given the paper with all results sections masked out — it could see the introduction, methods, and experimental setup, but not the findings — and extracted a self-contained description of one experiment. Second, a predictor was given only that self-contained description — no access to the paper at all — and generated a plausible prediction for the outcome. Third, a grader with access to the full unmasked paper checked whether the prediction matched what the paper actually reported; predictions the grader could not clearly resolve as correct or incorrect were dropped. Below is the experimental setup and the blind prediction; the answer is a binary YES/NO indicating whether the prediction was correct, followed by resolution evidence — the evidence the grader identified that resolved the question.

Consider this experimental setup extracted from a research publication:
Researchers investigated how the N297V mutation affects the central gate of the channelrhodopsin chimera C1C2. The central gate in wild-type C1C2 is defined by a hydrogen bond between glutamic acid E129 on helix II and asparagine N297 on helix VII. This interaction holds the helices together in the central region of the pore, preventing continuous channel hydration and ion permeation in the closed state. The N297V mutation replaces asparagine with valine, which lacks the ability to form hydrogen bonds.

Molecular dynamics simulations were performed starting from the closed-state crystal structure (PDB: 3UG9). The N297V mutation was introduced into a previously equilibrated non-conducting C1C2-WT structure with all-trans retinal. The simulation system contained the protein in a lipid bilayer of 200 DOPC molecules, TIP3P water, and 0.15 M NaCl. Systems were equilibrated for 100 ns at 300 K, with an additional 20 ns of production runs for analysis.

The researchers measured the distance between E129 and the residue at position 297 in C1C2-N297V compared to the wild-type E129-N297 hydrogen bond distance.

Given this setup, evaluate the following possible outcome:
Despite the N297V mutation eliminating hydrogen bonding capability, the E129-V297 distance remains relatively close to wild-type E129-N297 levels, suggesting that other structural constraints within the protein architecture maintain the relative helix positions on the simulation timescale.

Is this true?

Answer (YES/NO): YES